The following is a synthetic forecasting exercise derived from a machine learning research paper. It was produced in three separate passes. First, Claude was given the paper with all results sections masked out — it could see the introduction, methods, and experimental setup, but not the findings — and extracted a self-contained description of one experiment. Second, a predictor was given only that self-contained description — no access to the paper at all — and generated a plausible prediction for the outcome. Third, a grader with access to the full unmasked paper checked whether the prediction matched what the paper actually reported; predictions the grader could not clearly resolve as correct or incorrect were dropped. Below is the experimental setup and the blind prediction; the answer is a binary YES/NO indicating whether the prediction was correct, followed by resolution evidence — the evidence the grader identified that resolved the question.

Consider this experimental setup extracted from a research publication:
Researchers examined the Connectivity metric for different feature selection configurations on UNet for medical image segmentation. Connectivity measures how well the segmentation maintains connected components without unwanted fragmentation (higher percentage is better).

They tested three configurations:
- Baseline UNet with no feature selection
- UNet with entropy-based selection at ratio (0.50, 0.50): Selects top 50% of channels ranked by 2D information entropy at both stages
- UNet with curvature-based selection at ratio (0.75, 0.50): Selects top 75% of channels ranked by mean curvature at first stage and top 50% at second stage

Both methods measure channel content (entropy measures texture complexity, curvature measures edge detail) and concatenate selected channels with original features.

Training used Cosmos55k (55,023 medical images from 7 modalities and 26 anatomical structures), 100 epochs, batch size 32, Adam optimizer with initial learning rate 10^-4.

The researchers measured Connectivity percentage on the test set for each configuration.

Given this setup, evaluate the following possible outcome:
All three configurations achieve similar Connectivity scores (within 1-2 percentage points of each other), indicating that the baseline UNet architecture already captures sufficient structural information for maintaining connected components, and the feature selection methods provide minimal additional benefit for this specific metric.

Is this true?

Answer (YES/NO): NO